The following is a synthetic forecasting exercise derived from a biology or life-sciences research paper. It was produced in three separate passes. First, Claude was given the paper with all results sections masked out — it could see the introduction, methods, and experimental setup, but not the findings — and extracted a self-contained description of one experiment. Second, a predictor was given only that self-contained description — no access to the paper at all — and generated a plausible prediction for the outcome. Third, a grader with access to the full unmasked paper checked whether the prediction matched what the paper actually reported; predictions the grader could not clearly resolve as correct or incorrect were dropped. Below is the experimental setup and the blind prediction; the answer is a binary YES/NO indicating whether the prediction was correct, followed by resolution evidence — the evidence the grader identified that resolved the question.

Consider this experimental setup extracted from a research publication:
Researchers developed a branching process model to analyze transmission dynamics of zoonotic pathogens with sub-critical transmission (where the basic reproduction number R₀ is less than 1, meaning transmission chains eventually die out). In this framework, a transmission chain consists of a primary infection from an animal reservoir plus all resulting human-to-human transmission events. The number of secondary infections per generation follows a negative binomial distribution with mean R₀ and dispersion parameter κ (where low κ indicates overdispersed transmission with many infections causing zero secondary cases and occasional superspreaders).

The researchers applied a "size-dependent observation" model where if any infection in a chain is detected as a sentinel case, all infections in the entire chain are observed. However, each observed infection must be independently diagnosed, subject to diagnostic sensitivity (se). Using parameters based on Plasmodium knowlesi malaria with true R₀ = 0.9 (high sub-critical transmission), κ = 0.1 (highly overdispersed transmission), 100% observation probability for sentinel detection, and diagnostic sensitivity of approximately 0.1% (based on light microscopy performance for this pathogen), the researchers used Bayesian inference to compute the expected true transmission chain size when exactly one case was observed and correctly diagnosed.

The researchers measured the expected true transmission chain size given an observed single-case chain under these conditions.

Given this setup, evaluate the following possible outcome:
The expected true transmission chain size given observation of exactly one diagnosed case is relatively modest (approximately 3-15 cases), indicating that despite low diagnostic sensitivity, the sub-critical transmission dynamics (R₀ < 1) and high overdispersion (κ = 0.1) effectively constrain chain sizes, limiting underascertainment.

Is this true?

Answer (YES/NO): NO